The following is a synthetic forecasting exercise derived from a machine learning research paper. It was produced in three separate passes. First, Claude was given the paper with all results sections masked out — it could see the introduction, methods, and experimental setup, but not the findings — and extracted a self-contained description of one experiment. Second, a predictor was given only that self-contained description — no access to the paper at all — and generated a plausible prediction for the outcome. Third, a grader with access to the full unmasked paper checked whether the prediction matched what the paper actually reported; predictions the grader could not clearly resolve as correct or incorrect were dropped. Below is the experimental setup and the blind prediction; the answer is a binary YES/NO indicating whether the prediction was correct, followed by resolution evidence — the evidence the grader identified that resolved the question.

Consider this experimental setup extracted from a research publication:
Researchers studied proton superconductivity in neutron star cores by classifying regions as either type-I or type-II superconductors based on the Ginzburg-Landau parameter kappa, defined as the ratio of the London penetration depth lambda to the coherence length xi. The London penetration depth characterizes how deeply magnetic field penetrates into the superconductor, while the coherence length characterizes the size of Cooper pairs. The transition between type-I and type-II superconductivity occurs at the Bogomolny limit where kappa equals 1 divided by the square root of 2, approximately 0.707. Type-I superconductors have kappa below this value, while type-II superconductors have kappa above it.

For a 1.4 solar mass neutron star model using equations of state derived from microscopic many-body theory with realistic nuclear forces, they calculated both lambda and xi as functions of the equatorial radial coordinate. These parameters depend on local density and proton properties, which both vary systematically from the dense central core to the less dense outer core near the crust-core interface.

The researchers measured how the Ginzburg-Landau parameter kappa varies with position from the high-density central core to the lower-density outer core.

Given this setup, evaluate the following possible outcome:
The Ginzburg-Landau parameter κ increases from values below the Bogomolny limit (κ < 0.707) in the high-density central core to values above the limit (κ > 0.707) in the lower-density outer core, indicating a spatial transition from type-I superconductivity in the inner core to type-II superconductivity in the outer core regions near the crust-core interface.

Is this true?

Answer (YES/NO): YES